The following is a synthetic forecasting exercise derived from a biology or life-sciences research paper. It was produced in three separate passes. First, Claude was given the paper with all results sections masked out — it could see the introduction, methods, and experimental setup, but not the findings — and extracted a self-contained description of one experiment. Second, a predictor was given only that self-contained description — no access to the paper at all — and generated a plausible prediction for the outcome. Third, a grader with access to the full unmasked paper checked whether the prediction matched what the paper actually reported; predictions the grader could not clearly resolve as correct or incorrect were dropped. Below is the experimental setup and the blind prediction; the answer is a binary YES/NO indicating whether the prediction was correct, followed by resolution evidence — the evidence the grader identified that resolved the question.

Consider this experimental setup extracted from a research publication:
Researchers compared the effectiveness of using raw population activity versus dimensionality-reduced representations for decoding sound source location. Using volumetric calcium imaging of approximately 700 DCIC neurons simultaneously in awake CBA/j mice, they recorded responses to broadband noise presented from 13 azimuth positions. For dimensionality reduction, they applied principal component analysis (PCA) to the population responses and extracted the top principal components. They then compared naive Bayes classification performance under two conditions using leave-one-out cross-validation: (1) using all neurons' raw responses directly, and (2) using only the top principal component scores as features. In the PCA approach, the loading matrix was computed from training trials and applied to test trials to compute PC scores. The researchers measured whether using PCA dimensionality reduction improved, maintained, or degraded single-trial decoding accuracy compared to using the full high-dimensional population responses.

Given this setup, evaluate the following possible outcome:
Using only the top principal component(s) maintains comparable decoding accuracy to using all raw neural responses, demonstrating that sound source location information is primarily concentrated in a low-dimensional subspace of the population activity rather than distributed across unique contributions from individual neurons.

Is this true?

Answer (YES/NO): NO